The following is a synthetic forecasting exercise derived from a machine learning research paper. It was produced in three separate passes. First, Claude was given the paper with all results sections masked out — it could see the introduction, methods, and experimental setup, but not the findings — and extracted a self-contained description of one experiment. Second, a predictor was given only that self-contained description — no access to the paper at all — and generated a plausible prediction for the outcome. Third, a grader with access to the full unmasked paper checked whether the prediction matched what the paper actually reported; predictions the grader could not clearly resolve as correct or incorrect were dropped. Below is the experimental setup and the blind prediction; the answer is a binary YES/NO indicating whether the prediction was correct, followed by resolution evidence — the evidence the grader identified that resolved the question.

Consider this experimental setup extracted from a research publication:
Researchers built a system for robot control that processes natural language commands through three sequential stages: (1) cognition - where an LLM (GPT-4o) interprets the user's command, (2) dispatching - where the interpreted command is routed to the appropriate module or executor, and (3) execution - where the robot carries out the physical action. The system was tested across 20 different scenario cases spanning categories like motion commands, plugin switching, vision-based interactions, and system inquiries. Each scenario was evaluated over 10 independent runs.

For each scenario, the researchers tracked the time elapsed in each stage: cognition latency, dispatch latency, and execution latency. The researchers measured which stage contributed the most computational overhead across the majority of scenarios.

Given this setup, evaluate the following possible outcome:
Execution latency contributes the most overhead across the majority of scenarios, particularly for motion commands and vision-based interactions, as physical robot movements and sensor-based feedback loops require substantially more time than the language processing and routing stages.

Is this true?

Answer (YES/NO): NO